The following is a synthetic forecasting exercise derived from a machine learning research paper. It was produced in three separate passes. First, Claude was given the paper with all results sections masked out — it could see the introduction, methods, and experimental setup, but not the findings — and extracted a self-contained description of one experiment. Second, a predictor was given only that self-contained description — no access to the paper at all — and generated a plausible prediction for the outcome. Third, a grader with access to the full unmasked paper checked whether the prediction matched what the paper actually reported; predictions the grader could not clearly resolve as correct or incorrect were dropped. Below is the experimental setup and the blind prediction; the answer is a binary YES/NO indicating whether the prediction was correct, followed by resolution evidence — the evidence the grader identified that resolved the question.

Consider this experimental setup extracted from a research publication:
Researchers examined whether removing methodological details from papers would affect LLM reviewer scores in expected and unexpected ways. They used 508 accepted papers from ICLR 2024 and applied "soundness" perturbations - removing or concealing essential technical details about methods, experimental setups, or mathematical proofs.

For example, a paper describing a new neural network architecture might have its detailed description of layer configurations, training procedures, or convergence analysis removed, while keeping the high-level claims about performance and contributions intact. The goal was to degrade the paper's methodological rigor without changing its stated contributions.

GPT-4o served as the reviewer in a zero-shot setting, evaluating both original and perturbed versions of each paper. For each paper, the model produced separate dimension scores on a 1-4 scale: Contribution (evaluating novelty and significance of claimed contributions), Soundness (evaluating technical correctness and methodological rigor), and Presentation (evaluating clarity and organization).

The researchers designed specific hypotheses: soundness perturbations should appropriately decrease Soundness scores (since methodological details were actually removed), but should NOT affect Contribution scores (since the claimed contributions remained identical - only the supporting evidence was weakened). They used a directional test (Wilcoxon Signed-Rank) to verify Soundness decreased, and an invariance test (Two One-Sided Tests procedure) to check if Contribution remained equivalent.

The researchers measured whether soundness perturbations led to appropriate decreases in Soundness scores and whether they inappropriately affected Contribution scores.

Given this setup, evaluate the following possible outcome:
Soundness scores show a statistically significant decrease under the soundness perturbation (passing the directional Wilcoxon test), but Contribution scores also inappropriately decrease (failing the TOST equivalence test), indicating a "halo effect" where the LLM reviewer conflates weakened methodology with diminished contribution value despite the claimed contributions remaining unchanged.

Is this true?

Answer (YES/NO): NO